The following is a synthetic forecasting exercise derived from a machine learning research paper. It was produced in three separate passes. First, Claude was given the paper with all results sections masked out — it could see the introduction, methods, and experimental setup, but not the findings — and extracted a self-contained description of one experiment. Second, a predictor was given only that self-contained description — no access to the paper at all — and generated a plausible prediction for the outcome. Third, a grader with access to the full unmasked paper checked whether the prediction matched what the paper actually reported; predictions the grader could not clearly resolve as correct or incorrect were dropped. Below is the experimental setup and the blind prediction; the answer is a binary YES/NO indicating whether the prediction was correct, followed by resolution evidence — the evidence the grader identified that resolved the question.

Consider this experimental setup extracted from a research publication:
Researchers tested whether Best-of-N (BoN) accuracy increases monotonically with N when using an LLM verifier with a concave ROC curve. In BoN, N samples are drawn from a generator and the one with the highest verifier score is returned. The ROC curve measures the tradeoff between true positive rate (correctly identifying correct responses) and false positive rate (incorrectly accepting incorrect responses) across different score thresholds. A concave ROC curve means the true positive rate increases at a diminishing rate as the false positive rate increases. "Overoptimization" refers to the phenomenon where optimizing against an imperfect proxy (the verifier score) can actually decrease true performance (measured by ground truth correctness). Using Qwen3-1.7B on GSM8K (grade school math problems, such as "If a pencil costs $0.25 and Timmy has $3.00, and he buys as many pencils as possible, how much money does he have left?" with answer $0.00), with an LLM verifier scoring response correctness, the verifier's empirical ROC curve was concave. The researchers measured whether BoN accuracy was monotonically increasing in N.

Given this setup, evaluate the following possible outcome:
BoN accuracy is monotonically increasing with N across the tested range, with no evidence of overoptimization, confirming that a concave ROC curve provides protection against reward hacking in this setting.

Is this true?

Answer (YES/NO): YES